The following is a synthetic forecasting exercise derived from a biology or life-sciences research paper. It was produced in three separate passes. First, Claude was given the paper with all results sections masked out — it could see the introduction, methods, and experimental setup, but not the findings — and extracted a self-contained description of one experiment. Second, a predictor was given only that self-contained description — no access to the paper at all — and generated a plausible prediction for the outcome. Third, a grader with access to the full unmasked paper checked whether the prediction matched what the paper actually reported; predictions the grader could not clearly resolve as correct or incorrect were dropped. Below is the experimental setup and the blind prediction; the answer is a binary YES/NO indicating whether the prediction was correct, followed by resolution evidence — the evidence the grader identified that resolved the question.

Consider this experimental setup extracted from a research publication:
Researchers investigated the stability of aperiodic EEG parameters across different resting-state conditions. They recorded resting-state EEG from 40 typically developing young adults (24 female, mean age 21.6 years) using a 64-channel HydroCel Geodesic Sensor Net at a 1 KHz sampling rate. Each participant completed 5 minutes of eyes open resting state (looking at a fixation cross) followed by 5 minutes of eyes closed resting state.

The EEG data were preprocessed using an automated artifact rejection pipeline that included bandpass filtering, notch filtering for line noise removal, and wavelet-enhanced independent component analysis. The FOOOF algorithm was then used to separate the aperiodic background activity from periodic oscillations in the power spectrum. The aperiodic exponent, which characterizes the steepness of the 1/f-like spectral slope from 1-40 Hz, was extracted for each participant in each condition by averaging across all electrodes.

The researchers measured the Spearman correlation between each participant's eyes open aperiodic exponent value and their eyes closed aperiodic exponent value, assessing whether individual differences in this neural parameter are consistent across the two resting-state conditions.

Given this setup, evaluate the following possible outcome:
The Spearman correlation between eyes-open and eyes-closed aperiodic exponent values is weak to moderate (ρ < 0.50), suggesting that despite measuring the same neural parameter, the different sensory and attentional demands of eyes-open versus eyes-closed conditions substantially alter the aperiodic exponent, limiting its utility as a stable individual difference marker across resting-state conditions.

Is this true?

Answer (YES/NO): NO